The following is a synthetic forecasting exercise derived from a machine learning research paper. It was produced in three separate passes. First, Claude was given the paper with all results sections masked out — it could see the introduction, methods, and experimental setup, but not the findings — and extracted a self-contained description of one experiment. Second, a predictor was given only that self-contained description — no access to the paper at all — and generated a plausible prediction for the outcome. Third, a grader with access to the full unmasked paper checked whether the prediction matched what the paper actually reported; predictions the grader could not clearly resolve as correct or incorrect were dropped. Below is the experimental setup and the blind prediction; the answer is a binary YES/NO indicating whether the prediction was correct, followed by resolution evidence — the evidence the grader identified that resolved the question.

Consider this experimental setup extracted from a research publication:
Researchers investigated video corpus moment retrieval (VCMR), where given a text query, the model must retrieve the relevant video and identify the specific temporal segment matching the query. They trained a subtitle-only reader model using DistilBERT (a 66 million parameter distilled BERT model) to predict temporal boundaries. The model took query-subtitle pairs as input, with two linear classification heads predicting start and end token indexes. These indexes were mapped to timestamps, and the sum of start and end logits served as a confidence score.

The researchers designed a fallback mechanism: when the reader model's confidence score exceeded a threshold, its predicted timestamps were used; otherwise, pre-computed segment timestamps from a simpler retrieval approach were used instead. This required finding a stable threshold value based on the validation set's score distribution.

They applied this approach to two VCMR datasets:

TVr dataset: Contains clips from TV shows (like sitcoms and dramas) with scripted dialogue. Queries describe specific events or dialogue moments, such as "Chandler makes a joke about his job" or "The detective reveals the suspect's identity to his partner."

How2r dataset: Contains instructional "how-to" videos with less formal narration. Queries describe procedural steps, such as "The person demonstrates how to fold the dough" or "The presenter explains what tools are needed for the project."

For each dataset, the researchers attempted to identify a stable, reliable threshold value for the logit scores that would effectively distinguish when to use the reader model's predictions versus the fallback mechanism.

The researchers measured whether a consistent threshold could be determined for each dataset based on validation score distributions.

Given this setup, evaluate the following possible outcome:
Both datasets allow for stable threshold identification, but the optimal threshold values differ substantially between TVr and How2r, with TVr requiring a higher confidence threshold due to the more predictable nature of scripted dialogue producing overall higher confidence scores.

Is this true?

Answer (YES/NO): NO